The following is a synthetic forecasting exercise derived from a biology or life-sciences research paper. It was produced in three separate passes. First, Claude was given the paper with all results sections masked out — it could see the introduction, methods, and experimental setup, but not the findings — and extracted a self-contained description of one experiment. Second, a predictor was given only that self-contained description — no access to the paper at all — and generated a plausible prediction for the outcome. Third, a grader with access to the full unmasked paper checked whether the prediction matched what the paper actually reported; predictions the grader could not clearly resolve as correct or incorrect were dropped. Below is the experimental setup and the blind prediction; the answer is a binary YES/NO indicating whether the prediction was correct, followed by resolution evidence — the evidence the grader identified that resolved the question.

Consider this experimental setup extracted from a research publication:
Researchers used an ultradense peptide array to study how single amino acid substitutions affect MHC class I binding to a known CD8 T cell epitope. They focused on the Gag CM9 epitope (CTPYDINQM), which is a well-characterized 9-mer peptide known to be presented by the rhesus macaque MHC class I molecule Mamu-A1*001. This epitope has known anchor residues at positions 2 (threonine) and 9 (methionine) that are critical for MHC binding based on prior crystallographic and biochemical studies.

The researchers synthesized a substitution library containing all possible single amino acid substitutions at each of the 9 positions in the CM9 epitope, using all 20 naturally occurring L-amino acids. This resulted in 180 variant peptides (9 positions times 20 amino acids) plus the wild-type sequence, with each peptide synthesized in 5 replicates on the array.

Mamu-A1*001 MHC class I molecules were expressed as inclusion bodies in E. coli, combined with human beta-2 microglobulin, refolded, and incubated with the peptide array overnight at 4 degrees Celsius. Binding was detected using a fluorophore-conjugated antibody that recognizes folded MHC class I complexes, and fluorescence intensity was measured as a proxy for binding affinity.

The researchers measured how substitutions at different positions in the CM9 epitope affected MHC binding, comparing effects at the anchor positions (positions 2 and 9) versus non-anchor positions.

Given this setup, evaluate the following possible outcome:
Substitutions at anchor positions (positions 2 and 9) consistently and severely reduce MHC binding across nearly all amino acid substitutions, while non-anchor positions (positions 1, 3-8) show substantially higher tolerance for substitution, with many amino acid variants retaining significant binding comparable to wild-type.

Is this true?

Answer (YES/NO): NO